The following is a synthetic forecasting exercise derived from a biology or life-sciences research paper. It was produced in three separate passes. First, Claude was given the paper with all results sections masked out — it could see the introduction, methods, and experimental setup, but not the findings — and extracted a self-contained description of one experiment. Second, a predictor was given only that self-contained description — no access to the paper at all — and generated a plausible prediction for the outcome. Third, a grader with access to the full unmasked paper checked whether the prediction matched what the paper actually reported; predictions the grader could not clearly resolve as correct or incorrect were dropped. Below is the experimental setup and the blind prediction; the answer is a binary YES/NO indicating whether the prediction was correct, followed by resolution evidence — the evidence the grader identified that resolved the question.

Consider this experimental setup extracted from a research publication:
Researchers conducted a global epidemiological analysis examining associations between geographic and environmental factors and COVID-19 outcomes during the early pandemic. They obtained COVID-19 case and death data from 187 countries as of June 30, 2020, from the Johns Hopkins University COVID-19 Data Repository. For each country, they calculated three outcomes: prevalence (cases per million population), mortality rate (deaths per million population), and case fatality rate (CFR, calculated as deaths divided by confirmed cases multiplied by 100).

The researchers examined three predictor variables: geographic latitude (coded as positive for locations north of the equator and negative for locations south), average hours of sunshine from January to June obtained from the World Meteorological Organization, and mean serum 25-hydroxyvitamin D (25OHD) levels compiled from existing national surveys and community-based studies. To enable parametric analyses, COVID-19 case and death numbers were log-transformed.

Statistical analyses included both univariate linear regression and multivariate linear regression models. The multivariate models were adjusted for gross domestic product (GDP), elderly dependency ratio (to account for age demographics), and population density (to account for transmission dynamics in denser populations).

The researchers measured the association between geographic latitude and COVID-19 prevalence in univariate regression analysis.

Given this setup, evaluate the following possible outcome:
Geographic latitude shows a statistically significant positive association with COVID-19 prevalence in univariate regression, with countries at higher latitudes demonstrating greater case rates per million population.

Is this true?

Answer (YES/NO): YES